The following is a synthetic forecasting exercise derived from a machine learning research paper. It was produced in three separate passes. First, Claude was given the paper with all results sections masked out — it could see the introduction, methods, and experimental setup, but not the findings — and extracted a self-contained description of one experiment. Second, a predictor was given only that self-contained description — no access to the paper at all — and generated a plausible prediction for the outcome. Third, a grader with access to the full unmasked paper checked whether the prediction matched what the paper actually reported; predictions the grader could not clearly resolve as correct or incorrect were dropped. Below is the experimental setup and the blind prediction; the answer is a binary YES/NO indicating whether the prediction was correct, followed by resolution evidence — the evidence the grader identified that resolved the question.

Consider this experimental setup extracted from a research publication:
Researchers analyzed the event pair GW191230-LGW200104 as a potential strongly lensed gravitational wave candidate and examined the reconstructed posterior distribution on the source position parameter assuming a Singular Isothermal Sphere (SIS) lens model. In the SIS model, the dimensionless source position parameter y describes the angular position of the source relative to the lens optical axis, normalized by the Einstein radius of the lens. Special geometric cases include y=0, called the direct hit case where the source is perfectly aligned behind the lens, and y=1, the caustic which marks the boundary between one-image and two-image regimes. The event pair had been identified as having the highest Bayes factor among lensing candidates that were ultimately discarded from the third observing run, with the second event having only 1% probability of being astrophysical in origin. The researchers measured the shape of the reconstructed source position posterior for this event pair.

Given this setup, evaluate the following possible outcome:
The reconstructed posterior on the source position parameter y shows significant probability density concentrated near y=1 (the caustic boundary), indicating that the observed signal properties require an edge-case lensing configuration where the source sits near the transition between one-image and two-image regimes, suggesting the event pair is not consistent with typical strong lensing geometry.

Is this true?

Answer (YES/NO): NO